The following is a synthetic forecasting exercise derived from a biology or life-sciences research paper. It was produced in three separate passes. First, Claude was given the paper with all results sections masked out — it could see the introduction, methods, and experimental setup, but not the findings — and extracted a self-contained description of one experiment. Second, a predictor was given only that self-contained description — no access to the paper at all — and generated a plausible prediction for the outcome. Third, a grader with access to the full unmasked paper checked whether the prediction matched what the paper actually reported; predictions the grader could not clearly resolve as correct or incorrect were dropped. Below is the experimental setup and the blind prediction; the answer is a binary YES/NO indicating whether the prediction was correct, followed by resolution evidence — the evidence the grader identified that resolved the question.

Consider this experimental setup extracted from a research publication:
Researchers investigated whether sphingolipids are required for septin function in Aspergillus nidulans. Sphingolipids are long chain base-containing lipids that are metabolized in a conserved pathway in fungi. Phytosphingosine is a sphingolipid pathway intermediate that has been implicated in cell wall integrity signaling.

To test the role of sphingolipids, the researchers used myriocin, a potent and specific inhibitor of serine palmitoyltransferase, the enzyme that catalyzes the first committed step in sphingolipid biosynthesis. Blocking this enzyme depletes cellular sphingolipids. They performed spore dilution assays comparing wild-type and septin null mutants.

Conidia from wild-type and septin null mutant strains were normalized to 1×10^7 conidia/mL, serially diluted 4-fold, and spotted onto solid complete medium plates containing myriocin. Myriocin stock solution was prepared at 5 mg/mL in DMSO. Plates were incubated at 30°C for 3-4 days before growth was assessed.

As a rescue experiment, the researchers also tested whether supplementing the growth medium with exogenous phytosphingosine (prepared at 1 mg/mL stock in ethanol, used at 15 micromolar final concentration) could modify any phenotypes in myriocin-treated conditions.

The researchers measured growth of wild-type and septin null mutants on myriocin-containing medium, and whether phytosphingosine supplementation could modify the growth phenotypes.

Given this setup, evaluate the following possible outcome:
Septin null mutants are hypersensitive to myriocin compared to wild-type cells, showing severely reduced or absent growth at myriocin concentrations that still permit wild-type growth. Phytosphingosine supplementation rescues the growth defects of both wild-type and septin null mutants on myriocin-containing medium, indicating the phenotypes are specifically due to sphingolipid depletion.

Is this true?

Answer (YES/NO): NO